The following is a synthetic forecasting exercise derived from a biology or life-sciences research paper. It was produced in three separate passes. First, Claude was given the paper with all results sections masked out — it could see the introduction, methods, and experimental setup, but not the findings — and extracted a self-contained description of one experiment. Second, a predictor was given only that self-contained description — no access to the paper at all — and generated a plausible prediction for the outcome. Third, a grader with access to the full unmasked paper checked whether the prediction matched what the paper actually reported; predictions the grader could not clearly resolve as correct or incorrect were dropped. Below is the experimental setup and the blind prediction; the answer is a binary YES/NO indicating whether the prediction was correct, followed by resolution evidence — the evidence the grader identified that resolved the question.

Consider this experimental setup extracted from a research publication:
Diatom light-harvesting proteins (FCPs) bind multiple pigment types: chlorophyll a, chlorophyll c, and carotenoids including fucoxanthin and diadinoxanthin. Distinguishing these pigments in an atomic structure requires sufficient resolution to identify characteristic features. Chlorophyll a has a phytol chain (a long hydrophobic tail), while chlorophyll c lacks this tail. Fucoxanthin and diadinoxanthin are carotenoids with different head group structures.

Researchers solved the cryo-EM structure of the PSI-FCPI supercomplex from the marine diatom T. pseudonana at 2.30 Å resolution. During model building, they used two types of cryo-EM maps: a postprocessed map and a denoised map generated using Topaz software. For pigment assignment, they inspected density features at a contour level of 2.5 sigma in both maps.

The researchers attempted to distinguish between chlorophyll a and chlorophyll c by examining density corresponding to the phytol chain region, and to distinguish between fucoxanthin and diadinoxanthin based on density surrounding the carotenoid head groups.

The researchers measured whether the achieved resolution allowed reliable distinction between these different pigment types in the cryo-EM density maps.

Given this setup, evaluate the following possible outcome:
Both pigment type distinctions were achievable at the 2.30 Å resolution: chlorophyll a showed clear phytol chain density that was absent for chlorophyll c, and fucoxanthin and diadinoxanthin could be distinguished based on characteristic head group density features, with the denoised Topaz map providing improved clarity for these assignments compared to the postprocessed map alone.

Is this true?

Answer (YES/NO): NO